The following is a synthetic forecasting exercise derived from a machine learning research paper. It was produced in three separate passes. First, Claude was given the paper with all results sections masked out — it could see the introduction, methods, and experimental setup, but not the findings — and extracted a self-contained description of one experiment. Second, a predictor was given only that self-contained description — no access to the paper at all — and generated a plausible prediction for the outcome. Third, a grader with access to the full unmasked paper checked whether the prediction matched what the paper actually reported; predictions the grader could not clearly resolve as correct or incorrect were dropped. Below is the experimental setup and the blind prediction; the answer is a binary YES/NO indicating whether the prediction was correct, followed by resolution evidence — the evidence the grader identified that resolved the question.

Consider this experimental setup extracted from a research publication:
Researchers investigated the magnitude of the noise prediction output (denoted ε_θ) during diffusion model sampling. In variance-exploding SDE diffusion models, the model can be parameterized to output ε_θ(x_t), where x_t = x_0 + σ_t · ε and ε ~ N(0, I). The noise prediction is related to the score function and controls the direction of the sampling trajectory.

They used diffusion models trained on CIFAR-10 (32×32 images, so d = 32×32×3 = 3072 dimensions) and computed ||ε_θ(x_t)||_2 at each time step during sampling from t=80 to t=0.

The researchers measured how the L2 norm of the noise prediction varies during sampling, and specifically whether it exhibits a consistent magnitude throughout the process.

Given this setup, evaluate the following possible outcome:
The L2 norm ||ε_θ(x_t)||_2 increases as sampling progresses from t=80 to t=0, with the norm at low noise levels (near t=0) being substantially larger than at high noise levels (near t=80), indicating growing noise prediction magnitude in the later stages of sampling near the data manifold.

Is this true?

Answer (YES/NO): NO